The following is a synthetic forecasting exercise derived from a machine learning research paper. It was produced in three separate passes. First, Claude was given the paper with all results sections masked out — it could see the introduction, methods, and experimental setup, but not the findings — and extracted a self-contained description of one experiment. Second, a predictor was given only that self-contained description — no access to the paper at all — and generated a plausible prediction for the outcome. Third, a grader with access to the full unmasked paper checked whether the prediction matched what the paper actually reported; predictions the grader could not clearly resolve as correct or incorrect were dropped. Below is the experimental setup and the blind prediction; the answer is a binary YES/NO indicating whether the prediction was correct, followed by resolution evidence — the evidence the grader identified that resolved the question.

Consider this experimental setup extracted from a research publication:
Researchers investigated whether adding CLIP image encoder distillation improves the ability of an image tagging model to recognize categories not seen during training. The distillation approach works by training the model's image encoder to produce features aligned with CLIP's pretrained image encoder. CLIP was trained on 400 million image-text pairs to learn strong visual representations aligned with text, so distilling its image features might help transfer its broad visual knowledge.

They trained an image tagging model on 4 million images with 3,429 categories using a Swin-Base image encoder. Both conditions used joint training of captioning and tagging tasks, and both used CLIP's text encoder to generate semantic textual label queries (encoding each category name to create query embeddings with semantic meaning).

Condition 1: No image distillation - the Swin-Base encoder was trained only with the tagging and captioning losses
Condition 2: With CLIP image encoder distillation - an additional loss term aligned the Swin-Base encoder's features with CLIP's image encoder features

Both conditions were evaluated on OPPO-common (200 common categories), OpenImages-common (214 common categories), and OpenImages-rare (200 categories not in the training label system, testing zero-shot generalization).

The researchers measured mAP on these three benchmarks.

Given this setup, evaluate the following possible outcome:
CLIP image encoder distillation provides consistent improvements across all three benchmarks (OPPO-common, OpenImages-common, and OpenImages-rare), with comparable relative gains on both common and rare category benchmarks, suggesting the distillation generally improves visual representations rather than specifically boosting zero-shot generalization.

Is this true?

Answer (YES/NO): NO